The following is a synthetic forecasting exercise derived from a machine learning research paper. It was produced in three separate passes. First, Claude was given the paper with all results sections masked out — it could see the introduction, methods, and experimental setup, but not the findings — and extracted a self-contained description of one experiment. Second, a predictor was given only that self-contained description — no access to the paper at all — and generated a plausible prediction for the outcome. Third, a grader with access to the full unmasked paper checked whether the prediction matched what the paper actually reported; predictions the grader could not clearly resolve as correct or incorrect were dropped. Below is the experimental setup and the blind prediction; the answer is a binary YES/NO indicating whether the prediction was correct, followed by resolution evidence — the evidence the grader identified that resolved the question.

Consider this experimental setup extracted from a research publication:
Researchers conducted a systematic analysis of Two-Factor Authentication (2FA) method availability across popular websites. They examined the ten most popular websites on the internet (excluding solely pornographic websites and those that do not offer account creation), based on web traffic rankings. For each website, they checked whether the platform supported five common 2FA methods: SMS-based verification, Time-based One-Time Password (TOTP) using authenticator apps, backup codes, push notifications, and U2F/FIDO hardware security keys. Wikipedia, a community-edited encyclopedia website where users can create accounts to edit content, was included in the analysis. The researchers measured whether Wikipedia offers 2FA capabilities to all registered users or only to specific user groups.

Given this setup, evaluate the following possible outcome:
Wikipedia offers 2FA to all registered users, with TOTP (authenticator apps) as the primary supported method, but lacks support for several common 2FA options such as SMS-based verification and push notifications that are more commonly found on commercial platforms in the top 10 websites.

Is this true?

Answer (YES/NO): NO